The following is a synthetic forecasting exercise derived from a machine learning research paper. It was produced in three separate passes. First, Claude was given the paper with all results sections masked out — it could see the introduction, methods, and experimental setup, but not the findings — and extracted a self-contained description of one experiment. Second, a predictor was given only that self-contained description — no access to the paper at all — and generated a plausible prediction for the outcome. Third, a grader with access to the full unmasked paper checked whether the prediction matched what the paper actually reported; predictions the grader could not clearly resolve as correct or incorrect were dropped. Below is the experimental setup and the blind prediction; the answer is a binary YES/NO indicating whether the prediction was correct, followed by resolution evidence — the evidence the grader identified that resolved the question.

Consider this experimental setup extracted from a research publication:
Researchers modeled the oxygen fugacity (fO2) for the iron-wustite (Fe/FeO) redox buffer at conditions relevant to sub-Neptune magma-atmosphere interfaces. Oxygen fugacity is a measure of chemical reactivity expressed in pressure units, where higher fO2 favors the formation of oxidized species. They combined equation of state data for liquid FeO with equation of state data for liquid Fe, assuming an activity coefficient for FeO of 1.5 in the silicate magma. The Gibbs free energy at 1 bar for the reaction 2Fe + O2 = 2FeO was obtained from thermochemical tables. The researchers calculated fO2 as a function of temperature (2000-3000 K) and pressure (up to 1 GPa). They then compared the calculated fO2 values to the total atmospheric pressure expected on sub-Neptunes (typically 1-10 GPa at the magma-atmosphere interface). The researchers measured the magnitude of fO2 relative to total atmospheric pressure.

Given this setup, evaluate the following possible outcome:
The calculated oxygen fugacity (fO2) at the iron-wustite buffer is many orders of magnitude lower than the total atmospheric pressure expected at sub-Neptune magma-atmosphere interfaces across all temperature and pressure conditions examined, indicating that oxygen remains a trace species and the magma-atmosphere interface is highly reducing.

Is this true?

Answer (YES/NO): YES